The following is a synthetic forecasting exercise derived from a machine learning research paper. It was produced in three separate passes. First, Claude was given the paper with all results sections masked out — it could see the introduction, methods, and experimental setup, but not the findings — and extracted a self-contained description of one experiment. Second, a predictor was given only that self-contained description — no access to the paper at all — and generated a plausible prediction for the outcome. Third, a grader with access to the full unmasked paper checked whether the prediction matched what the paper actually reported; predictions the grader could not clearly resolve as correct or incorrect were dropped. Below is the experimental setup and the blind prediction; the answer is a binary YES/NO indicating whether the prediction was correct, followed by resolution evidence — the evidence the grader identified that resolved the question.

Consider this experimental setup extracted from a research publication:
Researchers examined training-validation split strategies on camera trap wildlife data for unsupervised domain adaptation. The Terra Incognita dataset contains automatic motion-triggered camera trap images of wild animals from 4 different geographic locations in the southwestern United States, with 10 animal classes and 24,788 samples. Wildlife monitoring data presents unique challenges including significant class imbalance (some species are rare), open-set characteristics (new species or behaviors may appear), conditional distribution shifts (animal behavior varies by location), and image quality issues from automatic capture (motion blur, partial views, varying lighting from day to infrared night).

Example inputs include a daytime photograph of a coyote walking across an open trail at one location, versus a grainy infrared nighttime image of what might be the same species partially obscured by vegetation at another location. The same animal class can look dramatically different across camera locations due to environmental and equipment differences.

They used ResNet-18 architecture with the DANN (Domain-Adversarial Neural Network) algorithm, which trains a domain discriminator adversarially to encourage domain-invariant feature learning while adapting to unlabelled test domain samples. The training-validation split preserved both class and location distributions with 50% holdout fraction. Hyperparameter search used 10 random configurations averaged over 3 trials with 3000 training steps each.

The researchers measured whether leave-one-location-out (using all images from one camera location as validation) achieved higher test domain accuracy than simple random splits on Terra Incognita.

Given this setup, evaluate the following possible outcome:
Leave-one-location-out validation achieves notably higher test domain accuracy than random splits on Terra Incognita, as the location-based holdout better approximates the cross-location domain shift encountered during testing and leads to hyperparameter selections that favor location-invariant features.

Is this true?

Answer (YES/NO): NO